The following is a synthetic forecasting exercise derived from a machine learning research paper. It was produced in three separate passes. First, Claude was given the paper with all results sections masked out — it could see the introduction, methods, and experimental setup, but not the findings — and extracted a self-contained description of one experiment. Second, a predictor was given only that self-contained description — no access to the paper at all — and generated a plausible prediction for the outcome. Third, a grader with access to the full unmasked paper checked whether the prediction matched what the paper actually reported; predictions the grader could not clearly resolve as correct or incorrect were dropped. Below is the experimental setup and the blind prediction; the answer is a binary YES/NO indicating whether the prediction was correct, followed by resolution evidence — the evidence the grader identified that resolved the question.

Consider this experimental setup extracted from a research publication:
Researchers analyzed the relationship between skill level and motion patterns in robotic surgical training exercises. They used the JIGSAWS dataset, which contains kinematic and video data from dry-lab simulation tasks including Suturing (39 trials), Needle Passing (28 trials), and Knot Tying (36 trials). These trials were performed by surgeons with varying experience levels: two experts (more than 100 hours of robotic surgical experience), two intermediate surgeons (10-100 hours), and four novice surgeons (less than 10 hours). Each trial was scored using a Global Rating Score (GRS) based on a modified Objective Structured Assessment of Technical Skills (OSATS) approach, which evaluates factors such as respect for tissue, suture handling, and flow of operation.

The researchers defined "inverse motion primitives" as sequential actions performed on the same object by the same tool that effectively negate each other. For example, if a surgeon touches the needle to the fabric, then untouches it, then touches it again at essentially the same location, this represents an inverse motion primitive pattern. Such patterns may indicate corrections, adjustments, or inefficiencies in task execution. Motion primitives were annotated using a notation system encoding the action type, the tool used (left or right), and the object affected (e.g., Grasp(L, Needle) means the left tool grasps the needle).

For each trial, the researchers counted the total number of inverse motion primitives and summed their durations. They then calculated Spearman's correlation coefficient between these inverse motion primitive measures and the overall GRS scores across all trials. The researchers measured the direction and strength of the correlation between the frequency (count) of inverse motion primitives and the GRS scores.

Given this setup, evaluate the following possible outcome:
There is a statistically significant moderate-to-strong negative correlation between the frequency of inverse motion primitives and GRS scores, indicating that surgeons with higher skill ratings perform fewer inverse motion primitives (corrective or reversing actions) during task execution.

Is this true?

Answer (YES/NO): NO